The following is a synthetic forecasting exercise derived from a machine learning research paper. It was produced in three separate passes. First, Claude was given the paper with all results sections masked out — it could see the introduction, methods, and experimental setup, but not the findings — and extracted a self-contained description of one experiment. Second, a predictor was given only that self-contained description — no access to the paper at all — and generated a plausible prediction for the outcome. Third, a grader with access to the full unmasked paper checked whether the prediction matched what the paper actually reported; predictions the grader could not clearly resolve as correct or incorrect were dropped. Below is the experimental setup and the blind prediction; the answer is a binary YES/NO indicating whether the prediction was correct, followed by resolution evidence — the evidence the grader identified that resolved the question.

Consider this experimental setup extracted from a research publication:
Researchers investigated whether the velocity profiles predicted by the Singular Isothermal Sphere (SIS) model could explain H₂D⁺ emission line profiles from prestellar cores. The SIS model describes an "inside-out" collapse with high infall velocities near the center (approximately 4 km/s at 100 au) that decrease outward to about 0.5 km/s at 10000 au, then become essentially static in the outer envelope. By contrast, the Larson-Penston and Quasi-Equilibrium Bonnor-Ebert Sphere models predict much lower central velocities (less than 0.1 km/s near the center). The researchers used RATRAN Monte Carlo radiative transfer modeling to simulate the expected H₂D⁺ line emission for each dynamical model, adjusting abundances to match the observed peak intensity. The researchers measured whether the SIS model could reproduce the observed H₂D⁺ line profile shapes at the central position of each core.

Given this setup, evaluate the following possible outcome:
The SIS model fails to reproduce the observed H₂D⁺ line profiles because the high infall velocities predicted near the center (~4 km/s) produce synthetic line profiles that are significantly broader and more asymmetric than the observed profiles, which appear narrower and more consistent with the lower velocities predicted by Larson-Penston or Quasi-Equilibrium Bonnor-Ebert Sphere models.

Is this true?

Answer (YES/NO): YES